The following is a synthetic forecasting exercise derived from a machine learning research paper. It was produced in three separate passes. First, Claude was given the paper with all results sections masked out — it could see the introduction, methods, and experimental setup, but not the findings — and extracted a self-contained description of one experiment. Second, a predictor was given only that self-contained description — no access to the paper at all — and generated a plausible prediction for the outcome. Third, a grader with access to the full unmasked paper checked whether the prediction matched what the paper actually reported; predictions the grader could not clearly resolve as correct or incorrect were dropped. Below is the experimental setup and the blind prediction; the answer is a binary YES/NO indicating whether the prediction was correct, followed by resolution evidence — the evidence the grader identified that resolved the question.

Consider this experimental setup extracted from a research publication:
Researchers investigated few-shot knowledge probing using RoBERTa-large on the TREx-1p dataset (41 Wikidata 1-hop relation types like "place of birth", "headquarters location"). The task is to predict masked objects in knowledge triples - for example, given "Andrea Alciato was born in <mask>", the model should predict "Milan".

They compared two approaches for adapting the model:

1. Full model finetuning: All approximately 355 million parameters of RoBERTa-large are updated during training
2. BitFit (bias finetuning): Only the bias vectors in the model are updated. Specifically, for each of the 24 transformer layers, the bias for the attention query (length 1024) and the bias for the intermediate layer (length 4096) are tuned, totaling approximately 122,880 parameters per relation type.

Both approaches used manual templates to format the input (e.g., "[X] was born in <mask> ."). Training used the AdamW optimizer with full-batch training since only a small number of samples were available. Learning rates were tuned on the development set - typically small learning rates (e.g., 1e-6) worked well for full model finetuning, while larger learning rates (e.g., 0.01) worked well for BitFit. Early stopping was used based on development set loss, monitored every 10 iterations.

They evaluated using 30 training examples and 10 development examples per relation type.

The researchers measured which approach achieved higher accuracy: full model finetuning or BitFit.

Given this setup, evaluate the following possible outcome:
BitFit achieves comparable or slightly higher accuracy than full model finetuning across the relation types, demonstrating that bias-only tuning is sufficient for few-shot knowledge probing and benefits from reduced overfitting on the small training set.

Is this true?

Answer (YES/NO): YES